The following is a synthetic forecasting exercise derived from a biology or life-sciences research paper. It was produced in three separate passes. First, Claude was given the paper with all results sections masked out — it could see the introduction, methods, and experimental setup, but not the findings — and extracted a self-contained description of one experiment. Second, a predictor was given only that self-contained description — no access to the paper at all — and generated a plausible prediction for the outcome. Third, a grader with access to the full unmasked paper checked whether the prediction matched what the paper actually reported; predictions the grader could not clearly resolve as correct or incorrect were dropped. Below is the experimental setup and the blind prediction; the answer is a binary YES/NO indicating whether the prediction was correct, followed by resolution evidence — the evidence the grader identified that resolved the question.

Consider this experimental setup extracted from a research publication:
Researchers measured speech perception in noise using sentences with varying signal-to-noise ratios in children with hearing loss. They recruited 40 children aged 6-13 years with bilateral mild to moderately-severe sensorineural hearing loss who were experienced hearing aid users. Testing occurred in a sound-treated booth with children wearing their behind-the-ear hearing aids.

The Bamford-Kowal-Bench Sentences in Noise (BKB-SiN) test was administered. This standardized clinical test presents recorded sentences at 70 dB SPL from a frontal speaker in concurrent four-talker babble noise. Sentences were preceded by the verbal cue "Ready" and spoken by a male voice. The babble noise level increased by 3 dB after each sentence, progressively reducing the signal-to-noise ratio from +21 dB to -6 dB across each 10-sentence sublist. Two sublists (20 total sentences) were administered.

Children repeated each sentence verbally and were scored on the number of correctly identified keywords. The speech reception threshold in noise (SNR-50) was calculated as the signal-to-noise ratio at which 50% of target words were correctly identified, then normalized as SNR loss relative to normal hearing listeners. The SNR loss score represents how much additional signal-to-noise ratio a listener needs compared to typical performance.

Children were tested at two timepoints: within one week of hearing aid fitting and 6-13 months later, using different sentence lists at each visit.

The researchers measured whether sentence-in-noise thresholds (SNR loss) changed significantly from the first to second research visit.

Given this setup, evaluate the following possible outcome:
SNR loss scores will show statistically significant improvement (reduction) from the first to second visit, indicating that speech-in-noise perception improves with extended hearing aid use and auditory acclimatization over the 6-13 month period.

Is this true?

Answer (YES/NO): NO